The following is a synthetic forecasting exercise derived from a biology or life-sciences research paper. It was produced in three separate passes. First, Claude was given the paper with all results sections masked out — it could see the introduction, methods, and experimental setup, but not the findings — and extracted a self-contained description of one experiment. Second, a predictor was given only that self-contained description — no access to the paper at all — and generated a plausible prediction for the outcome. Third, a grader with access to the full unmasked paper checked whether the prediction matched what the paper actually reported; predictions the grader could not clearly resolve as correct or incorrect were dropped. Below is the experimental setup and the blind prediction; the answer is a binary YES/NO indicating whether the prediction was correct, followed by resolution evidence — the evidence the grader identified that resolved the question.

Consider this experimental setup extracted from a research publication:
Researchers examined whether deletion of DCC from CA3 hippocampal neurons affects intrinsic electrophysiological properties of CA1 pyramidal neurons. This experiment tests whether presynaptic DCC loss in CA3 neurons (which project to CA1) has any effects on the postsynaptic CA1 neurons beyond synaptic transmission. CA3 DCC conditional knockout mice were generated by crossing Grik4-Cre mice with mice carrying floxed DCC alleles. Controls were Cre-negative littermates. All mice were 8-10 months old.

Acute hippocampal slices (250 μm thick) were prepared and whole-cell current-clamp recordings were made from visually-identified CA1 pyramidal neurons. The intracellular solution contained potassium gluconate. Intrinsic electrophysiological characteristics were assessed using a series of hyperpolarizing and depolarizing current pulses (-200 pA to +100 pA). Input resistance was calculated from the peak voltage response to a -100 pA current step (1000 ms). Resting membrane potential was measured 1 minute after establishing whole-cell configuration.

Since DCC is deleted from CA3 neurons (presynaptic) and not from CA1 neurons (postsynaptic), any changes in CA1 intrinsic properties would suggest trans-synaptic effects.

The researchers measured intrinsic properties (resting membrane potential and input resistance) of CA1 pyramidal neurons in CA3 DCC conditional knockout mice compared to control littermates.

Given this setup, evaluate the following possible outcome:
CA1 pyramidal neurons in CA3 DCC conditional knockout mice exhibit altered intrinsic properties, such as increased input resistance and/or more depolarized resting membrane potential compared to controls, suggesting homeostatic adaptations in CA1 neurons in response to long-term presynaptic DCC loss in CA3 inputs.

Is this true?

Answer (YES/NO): NO